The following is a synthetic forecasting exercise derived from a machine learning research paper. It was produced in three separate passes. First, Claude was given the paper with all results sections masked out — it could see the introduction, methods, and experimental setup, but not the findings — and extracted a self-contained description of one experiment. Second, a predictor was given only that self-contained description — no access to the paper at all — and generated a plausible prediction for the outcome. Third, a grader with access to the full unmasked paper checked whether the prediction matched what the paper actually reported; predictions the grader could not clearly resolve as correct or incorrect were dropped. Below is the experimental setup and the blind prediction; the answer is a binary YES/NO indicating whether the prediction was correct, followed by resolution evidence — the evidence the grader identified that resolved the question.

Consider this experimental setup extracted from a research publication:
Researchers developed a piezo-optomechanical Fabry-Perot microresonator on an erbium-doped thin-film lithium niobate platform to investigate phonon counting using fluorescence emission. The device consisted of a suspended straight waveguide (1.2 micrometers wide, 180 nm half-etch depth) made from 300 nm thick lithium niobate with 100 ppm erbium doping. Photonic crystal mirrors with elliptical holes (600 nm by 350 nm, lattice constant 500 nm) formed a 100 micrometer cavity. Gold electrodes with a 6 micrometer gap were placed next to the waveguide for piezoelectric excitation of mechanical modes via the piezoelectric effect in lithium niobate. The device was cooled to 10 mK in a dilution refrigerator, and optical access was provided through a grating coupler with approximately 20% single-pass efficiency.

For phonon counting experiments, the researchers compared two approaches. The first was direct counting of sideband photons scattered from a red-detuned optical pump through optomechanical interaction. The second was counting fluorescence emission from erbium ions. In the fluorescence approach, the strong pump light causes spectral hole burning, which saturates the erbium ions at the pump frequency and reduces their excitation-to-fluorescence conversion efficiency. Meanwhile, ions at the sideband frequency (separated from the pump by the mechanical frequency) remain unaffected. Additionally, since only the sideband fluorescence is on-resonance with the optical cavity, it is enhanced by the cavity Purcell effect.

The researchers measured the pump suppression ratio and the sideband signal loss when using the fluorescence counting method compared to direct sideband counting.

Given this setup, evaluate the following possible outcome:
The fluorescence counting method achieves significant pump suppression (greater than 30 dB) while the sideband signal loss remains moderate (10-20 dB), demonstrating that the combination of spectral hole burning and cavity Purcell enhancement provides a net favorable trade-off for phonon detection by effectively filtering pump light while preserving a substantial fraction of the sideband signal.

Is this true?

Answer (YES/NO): YES